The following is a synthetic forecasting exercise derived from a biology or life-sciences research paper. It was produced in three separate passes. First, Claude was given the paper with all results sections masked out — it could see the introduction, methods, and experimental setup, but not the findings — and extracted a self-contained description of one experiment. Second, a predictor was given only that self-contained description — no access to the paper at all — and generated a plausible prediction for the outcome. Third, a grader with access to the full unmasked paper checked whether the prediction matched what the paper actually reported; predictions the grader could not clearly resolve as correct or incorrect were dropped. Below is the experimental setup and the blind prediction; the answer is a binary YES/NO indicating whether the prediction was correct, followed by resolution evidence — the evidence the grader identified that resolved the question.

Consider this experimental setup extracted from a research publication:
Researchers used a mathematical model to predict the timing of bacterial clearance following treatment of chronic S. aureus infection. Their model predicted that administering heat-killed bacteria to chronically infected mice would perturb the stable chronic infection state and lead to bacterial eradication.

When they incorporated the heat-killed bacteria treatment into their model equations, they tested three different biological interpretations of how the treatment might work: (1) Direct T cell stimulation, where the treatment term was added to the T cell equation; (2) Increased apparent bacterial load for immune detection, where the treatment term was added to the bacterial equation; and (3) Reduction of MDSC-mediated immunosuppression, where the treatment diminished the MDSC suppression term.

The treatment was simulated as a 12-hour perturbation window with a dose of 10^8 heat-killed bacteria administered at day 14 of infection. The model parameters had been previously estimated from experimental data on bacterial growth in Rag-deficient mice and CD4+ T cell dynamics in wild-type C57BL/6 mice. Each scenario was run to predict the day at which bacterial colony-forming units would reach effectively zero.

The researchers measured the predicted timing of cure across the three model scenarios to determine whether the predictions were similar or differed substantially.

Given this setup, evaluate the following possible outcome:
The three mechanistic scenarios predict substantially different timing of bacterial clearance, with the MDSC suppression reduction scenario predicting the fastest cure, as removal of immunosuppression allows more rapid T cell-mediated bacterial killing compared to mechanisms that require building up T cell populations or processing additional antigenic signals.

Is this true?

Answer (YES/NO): YES